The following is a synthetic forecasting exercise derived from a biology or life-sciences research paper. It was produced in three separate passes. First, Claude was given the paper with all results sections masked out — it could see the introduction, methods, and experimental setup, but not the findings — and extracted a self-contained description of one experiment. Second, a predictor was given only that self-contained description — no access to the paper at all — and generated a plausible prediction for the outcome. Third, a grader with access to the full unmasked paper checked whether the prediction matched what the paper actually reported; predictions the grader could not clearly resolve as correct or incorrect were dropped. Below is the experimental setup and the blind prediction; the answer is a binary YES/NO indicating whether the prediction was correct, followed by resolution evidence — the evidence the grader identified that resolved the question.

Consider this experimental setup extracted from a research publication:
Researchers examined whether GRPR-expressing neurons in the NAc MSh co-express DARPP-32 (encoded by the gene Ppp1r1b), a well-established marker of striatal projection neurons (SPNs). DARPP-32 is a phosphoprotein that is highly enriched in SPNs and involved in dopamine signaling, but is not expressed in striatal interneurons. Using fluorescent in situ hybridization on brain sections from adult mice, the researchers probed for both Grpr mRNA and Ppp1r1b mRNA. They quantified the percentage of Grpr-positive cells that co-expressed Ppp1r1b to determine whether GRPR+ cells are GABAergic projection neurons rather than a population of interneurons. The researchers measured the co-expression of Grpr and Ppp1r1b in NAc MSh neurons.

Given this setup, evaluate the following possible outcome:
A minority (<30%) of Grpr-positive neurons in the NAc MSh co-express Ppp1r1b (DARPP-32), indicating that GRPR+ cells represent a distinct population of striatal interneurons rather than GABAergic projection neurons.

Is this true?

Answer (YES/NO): NO